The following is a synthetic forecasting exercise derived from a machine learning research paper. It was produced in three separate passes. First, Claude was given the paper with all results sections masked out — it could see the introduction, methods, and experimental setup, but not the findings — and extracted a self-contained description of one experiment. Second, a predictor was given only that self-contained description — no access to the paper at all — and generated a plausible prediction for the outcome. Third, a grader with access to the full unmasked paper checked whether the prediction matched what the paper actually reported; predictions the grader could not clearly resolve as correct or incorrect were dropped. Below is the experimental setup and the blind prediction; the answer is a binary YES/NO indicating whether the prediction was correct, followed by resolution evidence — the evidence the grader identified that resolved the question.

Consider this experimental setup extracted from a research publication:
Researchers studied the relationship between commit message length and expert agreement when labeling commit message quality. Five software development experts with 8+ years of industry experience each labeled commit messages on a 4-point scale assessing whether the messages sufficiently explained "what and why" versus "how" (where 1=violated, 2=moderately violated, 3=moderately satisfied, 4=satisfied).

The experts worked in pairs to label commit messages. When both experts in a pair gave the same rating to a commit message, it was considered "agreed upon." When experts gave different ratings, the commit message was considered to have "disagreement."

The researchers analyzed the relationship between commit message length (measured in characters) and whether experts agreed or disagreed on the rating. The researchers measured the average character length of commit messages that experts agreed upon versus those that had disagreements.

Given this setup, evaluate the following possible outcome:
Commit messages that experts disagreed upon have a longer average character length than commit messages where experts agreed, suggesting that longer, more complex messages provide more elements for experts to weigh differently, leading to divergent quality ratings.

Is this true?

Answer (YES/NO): NO